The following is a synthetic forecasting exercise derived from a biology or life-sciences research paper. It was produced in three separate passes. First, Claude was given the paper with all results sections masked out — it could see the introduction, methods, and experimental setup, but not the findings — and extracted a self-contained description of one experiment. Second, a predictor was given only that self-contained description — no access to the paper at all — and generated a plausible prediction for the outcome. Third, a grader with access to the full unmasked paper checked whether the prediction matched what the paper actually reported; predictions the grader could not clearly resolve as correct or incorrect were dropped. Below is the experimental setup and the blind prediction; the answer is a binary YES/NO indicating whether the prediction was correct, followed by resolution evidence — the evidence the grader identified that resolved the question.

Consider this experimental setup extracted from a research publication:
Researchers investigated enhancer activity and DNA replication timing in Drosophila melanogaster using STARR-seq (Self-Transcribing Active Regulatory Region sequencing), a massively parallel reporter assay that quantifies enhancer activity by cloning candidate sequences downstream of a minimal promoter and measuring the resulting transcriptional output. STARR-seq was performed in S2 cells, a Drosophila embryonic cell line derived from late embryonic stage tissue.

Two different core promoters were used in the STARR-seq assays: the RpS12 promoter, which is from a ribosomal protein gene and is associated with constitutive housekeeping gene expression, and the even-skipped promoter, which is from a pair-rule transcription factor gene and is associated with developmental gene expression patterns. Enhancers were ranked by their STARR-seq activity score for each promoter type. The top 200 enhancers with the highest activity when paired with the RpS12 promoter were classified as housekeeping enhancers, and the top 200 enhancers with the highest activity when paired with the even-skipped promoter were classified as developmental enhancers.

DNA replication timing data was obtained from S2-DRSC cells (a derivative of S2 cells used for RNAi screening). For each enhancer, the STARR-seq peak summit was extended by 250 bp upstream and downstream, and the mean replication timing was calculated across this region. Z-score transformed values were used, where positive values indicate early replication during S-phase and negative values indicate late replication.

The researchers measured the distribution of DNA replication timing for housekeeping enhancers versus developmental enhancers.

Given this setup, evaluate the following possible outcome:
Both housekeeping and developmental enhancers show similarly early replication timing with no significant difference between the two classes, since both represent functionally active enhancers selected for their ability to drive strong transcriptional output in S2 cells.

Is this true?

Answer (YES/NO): NO